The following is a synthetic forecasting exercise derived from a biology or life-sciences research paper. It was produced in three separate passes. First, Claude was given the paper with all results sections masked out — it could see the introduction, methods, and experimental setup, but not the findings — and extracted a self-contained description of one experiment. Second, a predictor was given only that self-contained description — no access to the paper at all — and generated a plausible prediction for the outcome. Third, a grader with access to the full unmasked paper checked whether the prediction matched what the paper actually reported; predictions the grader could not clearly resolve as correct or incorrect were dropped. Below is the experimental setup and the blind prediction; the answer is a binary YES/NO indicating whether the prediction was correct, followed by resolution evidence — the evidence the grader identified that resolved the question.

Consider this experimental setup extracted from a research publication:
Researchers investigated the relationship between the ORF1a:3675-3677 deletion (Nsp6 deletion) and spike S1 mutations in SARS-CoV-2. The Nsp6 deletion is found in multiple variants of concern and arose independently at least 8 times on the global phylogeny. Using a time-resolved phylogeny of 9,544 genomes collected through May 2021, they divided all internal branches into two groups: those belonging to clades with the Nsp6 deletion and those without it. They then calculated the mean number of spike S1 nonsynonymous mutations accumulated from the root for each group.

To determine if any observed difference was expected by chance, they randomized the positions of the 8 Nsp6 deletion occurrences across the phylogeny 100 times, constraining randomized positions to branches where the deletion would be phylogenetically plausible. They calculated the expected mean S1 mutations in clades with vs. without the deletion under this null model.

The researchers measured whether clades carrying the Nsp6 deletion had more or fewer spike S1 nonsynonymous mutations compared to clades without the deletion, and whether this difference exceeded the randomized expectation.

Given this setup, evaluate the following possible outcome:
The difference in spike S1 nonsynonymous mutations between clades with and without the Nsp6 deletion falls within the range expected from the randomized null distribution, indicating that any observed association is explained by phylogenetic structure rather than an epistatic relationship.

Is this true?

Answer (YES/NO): NO